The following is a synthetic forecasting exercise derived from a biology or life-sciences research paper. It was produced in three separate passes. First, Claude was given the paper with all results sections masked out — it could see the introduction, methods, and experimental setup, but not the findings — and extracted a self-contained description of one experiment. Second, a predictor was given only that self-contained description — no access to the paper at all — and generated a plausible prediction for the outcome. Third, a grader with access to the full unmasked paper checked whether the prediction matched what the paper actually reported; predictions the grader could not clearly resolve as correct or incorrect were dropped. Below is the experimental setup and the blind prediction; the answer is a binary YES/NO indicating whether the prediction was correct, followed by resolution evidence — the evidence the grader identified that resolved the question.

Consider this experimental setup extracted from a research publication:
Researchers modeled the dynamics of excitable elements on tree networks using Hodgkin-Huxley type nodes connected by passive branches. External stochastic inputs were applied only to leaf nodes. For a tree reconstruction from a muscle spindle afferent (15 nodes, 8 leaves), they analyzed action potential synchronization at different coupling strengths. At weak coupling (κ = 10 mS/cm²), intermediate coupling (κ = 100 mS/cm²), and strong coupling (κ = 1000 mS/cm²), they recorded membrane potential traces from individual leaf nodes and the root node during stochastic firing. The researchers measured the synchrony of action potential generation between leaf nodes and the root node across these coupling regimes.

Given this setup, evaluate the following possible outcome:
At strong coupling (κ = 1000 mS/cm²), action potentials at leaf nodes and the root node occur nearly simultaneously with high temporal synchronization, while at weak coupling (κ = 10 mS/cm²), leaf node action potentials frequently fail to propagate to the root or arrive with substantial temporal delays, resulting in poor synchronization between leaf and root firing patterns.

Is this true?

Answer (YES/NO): YES